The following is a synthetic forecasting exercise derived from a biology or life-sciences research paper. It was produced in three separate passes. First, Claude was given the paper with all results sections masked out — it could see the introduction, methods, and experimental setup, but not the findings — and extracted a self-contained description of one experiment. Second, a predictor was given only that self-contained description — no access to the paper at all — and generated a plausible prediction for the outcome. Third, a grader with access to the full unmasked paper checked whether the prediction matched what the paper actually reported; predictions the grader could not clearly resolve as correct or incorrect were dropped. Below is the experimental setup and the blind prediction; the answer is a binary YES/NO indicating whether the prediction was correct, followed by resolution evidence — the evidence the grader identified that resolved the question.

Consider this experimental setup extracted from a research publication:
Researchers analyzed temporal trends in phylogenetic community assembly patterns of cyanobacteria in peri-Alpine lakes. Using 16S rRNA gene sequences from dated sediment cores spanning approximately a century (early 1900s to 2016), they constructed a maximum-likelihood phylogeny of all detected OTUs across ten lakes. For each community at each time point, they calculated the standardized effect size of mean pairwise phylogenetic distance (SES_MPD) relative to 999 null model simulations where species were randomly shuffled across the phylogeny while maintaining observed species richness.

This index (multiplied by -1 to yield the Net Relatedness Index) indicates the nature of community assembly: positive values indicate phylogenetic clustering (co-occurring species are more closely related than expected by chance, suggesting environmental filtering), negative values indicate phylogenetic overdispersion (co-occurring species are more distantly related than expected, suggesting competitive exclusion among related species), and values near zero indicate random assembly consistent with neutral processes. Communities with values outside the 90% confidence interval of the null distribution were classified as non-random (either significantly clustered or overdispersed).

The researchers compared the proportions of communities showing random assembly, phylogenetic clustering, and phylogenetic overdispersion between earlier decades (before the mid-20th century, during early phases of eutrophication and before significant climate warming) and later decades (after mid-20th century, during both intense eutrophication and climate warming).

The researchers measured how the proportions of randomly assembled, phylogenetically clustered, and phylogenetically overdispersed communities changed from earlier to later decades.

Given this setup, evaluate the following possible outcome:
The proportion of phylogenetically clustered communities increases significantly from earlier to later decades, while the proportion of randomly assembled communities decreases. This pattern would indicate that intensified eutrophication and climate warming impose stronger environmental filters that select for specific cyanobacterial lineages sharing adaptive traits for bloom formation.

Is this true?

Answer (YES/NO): NO